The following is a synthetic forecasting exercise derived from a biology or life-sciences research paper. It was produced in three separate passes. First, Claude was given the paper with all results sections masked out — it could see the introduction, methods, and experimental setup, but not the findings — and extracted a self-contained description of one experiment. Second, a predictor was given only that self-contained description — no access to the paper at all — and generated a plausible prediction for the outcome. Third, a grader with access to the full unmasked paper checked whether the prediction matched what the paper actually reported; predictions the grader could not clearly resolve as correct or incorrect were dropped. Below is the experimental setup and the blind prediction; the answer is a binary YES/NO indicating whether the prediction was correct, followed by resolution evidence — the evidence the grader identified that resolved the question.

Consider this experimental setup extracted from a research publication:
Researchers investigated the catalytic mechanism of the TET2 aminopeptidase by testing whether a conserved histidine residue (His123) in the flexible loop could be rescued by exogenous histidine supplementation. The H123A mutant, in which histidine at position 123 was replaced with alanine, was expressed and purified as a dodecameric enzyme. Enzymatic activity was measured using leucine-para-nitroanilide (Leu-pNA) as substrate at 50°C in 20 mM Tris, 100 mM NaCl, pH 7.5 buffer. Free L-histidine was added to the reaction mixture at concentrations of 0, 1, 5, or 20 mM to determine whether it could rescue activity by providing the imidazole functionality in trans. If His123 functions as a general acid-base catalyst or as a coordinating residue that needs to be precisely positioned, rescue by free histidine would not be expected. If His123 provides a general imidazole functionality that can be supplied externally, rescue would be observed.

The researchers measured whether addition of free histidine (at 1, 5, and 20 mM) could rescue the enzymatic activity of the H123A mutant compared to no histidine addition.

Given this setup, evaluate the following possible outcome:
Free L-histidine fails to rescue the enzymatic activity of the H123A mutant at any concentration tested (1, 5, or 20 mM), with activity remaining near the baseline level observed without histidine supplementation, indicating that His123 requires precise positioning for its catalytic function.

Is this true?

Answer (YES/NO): NO